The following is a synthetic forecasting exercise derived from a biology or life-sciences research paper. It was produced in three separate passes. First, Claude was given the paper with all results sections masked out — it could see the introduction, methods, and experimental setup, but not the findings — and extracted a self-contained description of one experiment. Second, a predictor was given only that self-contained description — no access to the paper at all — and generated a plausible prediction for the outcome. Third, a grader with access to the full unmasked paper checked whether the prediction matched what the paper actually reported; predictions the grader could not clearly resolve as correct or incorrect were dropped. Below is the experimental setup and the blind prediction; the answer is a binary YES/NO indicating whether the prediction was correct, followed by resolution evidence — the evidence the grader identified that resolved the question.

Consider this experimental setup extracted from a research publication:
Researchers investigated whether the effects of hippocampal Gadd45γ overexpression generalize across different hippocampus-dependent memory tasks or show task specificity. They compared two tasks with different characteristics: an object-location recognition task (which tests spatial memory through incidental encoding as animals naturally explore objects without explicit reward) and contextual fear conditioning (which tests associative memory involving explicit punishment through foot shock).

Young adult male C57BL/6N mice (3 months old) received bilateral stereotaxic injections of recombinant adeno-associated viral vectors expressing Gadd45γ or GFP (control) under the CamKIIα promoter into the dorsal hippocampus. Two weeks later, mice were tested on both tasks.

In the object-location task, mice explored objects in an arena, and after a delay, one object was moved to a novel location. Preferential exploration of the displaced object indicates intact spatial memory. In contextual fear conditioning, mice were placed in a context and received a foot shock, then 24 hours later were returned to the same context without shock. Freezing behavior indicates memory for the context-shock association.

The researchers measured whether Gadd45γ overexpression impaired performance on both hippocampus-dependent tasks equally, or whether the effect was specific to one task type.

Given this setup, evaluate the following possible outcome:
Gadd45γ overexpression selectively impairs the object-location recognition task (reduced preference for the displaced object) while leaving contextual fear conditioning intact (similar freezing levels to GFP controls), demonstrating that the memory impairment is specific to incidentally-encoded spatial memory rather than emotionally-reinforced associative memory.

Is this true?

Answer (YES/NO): YES